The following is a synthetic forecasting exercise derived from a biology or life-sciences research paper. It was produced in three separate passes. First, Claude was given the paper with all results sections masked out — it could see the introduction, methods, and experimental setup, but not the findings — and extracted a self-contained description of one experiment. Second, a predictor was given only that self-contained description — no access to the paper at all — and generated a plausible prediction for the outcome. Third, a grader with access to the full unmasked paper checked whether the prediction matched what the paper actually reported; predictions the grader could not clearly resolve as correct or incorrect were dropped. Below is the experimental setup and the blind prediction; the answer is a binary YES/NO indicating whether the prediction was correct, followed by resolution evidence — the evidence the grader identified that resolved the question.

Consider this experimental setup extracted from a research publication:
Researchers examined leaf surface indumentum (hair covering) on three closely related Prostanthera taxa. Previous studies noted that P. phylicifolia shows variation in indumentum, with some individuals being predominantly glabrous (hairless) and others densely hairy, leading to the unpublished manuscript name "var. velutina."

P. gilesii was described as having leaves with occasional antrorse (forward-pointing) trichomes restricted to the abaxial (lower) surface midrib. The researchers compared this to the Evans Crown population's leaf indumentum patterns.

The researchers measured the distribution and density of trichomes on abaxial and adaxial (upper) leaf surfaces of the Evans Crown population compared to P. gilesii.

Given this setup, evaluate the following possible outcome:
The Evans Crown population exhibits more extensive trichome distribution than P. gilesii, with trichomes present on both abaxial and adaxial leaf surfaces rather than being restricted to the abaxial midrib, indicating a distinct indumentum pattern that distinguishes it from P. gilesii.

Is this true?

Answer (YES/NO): YES